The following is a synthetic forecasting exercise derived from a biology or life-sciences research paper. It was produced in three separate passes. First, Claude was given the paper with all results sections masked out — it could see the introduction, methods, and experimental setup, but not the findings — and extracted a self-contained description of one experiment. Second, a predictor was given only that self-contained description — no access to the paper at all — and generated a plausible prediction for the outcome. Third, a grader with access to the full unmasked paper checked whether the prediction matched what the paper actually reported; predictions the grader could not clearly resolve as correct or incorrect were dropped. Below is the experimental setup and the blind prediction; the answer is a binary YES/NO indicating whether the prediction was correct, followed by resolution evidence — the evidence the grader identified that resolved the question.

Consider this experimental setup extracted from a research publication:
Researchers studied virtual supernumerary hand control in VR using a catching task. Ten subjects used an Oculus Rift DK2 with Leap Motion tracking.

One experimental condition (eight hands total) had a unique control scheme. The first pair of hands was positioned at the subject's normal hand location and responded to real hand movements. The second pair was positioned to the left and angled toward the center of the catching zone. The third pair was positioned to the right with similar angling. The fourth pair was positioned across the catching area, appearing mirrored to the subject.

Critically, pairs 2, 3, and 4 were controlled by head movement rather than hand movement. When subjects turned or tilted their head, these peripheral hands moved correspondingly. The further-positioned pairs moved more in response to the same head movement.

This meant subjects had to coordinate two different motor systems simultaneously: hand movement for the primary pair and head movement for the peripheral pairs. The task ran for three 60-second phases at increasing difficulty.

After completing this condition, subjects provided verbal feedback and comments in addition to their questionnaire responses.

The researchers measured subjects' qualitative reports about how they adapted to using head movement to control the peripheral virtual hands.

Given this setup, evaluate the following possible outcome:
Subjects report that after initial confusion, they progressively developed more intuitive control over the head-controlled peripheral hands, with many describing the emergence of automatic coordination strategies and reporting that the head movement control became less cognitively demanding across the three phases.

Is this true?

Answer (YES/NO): NO